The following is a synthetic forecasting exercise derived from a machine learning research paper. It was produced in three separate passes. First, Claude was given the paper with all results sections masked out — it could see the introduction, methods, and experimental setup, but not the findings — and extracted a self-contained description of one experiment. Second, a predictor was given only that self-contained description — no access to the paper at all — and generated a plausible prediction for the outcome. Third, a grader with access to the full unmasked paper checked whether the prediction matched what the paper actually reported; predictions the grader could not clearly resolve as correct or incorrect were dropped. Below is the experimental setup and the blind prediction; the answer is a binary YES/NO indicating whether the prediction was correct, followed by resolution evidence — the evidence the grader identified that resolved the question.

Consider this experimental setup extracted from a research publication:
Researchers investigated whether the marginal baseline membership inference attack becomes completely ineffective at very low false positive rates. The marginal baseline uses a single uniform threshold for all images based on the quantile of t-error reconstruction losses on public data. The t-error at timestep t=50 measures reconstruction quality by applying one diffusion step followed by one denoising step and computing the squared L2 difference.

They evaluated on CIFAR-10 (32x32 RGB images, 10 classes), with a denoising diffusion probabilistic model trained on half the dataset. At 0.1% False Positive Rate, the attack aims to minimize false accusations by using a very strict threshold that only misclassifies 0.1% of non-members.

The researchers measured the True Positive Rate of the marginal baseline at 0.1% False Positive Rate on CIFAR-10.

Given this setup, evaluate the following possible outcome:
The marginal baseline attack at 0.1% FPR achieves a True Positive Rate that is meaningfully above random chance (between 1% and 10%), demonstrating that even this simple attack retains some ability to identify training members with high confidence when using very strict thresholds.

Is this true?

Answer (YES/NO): NO